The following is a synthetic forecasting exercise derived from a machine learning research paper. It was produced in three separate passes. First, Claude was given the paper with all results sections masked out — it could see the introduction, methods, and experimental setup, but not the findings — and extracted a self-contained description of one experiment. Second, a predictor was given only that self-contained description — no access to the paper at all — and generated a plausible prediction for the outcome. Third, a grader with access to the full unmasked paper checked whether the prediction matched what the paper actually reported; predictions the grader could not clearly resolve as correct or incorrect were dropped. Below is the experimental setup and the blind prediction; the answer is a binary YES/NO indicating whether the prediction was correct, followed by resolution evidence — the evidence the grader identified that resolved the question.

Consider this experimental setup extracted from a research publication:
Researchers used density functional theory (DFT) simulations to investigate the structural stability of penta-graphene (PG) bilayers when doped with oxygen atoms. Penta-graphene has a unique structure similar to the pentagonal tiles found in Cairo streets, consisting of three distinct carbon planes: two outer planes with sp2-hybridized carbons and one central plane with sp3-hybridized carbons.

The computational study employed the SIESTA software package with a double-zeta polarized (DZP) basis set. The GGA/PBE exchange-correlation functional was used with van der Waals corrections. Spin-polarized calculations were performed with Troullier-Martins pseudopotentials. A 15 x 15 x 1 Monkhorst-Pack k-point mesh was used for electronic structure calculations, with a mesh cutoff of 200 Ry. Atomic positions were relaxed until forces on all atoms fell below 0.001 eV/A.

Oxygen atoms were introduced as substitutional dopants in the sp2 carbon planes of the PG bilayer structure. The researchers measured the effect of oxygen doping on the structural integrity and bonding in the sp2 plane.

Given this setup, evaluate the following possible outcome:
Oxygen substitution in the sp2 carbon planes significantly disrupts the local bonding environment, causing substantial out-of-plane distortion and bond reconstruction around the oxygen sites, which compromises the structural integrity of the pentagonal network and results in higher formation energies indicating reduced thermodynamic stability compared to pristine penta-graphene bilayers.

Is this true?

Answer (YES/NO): NO